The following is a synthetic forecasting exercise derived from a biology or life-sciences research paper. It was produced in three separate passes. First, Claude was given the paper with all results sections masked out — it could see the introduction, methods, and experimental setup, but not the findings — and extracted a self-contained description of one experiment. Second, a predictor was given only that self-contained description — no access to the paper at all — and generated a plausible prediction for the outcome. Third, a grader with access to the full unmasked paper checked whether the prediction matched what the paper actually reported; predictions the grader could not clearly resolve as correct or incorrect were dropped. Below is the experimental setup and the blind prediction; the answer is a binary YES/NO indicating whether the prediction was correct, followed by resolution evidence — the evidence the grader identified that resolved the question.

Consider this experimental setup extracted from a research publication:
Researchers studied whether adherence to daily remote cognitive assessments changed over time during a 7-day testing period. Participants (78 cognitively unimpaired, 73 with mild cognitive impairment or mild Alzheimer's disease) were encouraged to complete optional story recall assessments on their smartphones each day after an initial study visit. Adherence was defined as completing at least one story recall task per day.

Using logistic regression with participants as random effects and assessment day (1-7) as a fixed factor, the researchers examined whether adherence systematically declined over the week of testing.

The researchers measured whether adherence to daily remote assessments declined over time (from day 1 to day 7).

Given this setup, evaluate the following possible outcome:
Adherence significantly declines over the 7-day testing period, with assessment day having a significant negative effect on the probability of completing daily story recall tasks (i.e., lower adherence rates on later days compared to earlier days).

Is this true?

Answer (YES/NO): NO